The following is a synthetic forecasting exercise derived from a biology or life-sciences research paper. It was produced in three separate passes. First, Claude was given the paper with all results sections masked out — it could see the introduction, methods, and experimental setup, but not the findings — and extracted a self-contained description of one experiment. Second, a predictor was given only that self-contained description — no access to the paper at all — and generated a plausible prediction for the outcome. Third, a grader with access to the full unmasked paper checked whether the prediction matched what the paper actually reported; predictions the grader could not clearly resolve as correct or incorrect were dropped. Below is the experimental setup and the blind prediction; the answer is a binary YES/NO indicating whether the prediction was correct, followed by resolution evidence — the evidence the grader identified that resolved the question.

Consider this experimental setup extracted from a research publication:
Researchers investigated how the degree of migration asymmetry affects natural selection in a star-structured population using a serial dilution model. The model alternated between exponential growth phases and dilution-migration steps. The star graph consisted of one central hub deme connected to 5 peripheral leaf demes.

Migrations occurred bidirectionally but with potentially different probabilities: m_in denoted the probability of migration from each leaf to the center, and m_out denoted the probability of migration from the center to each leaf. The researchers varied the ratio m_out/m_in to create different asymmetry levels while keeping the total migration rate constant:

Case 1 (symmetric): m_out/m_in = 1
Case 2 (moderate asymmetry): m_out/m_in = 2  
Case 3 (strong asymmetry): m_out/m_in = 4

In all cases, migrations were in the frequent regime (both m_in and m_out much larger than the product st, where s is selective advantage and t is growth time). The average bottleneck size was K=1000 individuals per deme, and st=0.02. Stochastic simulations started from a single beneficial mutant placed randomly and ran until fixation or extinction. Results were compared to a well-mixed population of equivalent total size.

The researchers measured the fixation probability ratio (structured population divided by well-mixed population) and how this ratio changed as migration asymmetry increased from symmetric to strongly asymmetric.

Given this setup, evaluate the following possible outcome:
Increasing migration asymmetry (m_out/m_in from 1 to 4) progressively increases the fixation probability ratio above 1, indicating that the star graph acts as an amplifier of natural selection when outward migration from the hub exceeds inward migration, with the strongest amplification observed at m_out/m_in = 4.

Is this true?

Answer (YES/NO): NO